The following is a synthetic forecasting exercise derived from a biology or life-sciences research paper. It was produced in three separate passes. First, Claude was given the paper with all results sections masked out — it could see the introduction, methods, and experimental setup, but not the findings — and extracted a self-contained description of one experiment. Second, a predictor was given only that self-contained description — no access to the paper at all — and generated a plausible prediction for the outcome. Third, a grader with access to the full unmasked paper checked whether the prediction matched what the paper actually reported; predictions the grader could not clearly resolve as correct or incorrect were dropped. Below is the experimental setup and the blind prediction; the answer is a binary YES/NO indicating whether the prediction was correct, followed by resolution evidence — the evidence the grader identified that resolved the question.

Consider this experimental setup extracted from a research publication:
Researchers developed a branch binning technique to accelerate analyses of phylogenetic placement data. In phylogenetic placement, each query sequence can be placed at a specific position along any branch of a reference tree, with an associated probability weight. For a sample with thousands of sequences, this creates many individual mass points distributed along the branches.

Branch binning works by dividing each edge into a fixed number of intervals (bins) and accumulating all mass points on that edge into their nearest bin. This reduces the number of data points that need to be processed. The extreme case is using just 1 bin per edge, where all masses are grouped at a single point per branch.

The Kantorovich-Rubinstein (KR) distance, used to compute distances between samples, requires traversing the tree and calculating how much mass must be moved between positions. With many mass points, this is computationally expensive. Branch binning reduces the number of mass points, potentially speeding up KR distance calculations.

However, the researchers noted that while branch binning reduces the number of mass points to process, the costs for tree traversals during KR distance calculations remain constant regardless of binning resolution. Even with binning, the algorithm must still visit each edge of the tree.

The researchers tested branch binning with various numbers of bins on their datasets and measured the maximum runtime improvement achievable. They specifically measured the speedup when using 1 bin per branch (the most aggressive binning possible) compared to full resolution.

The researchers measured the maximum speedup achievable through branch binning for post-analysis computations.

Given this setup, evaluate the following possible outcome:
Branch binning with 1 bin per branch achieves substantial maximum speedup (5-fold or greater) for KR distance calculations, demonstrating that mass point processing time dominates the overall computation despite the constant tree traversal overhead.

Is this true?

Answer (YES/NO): NO